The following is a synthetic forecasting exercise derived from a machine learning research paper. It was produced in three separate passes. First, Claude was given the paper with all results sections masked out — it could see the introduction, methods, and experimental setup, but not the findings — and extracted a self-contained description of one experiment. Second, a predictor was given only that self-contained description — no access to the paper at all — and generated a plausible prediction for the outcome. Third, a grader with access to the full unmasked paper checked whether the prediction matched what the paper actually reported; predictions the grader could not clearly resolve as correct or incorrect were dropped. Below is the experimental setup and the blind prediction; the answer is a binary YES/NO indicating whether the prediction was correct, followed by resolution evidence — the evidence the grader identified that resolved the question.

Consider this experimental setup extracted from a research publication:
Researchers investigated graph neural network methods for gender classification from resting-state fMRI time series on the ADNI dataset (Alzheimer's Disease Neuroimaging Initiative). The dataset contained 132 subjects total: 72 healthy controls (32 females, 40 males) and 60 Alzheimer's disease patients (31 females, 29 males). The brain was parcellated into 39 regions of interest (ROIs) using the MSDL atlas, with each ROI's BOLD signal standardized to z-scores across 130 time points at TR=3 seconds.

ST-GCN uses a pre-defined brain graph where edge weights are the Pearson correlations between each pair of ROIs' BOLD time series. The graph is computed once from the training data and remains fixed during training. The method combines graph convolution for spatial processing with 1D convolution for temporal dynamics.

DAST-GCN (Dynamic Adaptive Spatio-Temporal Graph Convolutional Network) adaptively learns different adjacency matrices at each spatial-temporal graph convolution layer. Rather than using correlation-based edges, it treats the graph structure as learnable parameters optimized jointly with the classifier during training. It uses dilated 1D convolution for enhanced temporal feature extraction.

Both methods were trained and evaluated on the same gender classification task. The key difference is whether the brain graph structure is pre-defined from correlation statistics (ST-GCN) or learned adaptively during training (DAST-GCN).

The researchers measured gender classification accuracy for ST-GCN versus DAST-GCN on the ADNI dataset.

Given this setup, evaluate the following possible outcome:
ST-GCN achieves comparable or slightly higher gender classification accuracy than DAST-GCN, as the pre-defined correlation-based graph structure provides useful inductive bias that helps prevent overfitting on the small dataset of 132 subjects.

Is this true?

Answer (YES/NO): YES